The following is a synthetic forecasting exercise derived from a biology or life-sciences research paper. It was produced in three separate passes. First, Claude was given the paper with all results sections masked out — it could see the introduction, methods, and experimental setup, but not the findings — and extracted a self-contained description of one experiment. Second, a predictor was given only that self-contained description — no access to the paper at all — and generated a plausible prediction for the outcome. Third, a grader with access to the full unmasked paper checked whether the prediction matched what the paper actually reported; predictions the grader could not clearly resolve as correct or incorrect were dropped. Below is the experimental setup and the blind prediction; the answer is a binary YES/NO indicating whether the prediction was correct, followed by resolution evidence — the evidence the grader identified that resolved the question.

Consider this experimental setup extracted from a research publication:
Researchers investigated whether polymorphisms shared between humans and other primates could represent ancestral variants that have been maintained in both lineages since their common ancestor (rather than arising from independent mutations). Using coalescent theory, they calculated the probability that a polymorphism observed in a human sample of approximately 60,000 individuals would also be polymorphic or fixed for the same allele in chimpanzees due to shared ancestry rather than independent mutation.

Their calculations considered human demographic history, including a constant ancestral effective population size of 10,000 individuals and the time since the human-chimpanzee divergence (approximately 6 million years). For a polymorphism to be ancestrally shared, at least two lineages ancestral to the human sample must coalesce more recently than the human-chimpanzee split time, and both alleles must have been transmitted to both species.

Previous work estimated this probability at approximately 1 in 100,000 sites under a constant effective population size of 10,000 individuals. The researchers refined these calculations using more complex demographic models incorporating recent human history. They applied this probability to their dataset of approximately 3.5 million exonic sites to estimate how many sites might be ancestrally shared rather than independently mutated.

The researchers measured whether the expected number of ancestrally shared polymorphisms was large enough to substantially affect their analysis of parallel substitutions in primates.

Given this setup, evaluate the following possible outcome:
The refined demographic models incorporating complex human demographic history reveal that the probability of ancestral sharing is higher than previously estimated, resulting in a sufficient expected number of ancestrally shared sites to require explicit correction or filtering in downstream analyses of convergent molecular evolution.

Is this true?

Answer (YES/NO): NO